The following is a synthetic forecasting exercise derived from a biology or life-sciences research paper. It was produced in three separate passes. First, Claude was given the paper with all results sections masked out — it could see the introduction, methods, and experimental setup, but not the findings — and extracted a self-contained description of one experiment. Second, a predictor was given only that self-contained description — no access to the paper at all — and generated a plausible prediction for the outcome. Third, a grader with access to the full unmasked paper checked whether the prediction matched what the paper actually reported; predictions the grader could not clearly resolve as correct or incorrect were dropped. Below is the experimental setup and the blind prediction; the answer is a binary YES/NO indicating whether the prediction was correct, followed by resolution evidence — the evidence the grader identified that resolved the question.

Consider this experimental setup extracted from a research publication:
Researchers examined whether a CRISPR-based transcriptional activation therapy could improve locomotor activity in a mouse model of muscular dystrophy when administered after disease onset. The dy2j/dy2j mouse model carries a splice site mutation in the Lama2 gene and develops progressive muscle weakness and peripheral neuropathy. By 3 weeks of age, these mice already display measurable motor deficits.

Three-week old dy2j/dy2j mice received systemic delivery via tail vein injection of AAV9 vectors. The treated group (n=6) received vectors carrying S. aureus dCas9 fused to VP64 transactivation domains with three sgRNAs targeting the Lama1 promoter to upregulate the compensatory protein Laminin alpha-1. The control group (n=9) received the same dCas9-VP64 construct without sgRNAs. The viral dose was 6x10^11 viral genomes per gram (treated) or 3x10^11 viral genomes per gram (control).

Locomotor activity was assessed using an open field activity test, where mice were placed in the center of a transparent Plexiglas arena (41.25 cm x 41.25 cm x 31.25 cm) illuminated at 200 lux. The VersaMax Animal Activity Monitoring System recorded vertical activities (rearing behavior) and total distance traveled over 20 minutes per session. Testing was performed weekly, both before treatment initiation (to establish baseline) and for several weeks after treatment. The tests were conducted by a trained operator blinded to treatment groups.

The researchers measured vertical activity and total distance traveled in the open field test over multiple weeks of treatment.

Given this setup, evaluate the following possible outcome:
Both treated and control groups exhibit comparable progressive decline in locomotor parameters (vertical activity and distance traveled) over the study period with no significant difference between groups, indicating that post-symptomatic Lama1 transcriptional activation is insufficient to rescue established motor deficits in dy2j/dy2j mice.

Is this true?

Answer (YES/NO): NO